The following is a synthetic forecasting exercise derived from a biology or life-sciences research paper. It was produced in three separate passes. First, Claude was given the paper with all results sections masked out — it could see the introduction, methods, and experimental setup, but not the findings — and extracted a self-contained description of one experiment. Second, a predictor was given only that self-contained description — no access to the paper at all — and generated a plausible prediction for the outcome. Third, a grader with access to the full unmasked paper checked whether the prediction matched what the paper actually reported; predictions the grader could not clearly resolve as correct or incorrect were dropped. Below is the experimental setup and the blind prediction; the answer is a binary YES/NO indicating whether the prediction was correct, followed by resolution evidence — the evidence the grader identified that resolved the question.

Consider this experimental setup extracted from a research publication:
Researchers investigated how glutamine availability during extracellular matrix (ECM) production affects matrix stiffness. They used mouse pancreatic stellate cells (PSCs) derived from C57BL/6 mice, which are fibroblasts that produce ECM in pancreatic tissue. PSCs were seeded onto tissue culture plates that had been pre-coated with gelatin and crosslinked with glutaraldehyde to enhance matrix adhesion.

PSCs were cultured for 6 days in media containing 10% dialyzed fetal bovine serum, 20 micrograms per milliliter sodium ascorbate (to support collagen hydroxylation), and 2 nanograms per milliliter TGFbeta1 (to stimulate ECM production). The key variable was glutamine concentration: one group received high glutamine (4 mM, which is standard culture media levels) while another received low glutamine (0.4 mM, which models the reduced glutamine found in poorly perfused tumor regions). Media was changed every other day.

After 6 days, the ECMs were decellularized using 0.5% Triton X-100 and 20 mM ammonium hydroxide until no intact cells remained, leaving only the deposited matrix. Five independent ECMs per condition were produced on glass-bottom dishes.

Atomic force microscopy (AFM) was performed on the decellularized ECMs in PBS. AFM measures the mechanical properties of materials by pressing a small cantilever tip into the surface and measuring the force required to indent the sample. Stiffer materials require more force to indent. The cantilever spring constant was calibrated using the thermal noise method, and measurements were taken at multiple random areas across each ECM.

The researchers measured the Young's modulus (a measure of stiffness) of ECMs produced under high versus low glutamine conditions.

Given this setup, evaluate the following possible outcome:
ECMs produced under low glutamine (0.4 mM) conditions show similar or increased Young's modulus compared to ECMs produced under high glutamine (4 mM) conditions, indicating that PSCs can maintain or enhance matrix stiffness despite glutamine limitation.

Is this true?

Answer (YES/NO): NO